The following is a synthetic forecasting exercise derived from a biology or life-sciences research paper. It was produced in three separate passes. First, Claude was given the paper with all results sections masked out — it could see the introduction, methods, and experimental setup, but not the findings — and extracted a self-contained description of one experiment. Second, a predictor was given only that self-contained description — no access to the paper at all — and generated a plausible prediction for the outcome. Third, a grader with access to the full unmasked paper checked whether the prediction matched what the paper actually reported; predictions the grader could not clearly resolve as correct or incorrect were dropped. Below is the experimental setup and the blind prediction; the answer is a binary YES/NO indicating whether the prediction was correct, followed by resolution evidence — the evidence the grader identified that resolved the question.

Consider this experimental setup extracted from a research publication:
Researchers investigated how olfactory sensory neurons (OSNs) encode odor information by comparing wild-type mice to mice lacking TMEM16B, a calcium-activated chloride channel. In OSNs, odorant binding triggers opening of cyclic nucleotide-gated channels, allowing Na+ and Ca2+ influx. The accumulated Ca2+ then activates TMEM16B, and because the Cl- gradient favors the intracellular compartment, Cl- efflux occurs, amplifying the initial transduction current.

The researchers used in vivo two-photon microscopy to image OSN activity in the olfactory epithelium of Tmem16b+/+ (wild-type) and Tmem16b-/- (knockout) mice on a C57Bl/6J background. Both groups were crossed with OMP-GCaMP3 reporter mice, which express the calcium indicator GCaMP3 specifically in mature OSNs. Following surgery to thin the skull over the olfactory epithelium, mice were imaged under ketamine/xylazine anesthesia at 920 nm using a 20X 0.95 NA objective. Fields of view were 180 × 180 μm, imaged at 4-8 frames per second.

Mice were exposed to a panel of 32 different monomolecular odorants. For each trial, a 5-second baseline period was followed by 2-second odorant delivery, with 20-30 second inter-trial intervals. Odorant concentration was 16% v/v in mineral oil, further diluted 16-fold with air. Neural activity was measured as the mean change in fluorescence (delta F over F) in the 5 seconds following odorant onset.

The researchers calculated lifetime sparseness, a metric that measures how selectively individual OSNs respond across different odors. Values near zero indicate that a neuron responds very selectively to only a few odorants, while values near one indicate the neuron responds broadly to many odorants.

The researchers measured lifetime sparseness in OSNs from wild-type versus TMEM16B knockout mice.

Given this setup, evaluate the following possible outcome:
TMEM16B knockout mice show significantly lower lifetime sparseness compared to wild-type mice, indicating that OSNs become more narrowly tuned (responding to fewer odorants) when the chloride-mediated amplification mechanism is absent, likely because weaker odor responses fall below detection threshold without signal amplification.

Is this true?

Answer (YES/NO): NO